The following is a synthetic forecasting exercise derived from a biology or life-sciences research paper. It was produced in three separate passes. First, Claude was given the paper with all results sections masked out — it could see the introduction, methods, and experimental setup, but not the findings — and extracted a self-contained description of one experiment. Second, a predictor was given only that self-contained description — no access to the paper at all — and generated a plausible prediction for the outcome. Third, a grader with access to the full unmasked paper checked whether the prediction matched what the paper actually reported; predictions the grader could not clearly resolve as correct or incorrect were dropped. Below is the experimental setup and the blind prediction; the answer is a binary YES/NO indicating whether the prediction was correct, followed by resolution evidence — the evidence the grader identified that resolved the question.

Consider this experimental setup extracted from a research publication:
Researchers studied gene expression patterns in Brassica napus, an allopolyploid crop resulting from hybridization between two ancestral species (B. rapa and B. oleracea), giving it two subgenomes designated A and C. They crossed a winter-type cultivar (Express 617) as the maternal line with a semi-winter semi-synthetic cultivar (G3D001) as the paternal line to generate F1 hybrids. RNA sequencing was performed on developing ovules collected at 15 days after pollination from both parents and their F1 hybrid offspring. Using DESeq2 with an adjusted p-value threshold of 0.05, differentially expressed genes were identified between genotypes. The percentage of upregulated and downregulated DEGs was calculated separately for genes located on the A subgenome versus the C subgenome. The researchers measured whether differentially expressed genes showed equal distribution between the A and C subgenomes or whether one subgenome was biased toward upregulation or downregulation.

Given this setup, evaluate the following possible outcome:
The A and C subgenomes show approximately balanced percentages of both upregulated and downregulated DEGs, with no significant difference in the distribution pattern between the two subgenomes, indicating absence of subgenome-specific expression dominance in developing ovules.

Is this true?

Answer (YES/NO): YES